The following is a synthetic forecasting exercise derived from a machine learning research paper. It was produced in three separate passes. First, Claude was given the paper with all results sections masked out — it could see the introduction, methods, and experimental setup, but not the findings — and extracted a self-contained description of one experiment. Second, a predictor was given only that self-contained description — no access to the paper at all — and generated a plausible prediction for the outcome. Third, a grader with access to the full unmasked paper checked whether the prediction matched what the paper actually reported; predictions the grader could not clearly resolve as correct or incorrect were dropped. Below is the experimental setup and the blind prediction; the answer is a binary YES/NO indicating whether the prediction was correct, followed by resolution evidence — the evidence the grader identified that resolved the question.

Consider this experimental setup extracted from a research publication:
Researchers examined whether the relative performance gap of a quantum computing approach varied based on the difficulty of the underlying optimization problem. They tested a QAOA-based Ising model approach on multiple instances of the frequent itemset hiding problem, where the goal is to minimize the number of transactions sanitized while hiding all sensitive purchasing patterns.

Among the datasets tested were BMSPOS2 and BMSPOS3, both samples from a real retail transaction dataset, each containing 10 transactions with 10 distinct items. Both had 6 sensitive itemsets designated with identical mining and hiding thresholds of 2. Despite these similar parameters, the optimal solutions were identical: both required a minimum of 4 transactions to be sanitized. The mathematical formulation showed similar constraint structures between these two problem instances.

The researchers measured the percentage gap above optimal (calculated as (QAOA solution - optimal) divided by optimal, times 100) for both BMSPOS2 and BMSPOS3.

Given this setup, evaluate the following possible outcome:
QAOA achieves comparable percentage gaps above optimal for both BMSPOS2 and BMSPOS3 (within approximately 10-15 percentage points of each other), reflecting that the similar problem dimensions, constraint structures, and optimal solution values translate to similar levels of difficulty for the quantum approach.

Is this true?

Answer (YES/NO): NO